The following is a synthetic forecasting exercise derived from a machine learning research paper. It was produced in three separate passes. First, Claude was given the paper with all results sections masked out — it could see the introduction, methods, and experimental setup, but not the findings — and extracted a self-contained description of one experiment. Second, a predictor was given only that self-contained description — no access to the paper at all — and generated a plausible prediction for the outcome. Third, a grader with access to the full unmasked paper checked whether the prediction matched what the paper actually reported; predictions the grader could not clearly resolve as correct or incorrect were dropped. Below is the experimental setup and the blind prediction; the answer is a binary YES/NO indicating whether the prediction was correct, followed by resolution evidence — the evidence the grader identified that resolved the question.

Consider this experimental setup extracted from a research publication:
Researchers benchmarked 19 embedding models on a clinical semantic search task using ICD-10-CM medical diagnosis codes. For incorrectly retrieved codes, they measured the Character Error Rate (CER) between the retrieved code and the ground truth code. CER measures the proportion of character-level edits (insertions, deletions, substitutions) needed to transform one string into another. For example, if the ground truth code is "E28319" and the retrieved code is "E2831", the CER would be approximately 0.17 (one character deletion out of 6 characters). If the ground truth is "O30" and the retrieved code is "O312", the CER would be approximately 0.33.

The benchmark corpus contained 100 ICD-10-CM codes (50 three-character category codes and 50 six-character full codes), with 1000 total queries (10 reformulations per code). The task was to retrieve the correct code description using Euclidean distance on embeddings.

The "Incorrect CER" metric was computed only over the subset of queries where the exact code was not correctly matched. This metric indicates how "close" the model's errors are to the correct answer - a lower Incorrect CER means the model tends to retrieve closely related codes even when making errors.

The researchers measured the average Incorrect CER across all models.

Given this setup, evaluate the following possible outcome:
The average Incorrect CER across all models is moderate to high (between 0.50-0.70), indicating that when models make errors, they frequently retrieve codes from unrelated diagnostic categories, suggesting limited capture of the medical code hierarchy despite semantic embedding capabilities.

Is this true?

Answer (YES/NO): YES